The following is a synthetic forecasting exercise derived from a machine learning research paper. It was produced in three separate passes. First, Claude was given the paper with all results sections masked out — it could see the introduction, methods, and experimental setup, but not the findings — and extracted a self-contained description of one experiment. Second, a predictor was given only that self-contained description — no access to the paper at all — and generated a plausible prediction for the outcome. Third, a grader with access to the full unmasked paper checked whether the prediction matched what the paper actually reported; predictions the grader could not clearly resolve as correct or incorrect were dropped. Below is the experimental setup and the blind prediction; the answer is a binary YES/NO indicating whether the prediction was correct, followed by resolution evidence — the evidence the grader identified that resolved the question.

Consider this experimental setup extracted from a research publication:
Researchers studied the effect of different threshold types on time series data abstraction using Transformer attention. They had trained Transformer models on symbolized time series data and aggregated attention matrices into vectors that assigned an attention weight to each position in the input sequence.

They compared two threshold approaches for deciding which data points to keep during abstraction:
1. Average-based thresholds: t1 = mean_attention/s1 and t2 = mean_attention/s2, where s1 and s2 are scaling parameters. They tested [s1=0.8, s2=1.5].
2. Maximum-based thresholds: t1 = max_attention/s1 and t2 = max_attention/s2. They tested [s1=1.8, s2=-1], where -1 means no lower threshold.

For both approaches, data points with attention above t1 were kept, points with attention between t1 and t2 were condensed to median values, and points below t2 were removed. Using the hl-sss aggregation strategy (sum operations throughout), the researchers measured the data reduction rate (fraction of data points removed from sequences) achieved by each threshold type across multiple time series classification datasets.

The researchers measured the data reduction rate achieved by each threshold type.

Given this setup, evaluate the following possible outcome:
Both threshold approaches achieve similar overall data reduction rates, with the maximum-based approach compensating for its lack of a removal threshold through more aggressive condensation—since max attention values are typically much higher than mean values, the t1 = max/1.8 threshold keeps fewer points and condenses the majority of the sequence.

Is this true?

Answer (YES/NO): NO